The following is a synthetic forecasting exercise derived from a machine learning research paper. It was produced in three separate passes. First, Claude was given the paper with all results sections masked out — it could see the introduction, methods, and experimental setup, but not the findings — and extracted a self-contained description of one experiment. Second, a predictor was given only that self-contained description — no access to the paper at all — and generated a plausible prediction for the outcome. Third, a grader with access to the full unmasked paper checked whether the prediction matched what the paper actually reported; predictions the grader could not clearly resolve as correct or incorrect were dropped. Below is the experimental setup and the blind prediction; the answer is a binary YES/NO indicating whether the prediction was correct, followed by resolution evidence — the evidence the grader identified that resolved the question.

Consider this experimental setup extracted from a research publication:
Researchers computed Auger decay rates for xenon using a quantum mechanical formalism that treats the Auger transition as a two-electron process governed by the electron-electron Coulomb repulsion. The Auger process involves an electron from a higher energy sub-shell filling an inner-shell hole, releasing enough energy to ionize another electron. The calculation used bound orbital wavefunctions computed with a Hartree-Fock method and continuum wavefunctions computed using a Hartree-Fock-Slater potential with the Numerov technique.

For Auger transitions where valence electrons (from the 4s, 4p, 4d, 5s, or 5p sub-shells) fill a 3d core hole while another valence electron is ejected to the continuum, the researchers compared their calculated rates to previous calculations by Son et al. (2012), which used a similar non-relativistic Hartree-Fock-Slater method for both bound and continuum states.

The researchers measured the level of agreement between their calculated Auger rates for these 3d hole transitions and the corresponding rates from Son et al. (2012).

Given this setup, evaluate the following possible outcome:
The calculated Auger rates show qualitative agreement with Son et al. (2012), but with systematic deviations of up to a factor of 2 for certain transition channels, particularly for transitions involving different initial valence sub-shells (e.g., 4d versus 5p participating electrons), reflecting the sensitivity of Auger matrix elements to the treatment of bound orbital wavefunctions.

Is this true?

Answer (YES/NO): NO